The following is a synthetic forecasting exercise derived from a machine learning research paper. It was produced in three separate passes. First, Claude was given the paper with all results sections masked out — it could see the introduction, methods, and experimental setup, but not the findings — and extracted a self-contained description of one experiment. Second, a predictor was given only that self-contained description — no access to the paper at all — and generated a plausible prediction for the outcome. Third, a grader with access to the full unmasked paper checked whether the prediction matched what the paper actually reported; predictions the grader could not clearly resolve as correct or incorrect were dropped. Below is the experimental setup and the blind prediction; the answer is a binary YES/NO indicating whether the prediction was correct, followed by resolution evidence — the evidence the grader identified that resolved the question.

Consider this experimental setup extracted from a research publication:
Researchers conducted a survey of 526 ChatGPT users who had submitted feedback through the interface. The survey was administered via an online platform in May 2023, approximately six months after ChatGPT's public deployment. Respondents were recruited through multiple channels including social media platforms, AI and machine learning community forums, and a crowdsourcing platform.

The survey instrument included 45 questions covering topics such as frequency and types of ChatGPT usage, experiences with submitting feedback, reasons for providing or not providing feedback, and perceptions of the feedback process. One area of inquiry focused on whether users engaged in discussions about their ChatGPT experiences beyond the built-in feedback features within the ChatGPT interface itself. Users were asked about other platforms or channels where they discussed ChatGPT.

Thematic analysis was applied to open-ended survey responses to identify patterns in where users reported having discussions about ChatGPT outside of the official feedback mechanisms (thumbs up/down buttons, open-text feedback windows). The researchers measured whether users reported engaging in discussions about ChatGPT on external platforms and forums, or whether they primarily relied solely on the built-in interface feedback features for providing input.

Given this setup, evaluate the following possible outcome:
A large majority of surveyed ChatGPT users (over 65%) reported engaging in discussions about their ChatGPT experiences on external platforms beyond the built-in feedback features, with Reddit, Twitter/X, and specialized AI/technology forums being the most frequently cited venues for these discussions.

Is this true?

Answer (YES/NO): NO